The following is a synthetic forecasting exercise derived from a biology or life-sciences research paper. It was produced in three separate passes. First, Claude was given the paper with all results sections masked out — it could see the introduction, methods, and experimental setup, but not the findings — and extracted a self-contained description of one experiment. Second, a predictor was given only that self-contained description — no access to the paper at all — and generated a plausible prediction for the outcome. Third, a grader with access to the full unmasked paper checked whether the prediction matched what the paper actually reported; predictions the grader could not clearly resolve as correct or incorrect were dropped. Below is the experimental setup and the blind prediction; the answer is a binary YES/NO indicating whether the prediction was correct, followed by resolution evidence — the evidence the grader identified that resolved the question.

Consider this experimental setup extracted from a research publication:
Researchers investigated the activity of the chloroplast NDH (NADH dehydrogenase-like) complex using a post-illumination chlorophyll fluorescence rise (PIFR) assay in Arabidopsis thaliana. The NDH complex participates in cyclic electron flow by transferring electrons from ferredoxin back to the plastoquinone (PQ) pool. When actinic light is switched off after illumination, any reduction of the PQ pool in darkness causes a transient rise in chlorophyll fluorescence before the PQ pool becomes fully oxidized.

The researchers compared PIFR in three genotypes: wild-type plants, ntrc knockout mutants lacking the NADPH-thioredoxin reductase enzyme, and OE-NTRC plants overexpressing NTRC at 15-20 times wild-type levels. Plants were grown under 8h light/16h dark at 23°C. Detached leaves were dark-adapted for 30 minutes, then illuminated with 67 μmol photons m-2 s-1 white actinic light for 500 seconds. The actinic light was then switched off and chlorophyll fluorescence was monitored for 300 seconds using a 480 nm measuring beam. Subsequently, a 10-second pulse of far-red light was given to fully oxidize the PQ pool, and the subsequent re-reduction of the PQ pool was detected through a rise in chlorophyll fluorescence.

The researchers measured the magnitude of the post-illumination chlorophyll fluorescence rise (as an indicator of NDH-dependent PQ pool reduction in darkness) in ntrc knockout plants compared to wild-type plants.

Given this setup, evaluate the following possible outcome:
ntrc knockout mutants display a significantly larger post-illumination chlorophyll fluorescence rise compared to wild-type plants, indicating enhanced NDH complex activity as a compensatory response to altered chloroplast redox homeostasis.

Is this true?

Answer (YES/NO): NO